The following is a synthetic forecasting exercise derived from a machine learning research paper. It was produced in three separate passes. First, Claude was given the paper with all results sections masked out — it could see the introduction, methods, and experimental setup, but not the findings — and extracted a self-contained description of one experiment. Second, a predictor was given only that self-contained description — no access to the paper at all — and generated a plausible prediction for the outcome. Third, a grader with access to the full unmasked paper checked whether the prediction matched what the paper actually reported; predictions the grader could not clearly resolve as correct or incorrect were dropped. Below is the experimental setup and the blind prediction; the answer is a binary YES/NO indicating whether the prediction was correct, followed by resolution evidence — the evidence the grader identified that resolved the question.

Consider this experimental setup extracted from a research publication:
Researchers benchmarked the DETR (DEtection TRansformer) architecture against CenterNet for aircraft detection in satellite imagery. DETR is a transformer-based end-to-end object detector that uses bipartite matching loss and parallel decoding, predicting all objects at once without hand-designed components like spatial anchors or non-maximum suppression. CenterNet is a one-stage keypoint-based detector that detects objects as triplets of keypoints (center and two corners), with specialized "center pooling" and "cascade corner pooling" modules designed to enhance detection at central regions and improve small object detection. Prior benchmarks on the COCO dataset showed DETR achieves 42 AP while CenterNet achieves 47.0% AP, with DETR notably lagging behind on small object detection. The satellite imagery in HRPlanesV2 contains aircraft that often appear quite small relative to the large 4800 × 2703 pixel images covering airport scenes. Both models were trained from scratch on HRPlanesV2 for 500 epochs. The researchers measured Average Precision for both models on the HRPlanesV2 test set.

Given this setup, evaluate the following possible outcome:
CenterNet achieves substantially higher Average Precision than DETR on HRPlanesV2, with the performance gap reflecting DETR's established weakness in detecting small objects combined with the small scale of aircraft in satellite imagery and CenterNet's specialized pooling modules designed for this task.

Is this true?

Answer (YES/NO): NO